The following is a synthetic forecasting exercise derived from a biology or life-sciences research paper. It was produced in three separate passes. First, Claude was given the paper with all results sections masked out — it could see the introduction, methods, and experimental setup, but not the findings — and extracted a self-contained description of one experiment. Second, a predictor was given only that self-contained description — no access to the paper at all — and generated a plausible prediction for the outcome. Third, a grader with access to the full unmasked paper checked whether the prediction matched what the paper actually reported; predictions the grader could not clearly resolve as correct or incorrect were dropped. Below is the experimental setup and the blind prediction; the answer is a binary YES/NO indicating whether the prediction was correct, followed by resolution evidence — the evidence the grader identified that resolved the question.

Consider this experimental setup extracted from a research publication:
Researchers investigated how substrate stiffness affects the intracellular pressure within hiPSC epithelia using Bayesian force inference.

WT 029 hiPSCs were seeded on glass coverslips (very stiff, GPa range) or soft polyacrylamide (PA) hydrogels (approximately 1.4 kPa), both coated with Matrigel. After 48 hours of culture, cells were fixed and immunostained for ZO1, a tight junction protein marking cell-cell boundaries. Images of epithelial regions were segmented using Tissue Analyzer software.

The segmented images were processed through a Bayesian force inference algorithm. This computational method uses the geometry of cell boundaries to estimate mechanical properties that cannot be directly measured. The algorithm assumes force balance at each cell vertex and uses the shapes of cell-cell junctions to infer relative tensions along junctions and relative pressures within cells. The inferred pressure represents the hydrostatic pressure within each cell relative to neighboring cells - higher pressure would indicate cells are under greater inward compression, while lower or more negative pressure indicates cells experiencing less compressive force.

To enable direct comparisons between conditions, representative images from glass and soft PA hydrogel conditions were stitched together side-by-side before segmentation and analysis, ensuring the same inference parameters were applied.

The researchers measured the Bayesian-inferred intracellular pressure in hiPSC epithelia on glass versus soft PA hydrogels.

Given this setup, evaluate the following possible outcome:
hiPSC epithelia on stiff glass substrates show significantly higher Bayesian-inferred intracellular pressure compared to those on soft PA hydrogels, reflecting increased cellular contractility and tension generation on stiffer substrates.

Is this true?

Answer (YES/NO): NO